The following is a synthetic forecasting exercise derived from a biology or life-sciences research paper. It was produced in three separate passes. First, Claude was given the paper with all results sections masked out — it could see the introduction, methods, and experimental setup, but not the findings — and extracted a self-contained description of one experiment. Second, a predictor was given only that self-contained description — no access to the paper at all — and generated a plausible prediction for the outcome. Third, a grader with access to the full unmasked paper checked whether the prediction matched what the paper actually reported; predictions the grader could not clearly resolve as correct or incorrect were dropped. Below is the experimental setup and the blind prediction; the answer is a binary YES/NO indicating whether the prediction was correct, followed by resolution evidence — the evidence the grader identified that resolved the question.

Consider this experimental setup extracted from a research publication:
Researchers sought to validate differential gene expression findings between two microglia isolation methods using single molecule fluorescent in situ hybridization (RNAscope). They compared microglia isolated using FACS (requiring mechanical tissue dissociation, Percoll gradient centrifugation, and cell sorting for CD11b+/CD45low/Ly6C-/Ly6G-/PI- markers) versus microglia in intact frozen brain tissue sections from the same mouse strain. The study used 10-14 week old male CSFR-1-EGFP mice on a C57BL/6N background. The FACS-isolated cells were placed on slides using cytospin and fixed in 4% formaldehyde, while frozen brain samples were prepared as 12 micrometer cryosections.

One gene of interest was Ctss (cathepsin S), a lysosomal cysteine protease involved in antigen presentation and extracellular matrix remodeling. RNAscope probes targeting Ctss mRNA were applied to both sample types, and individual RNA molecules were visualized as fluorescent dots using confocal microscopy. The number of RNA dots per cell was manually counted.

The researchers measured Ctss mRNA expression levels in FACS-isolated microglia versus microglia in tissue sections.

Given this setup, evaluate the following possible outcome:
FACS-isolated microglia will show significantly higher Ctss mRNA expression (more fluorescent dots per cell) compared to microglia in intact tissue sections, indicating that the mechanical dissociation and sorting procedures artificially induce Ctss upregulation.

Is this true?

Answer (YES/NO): NO